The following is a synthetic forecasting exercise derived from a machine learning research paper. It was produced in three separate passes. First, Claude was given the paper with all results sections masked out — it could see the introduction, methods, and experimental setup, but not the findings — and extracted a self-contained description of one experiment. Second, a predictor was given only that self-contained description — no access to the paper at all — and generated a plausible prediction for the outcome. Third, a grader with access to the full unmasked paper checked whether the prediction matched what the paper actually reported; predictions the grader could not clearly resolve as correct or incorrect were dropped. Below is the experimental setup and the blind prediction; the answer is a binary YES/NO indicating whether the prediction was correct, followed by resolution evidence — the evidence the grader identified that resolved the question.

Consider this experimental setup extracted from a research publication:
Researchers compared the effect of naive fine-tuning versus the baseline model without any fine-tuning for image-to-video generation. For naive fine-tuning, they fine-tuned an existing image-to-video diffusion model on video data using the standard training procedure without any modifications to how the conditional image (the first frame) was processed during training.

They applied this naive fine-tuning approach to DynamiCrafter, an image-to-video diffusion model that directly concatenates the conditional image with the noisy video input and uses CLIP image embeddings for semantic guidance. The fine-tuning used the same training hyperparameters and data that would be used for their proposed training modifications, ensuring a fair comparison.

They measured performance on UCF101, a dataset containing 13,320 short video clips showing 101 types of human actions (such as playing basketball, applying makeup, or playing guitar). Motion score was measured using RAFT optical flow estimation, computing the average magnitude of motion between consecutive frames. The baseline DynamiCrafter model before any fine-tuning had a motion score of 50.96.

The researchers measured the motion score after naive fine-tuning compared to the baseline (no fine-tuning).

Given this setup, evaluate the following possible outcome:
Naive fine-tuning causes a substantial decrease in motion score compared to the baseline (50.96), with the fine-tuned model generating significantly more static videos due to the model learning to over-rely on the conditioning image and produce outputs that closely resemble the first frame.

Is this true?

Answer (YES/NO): YES